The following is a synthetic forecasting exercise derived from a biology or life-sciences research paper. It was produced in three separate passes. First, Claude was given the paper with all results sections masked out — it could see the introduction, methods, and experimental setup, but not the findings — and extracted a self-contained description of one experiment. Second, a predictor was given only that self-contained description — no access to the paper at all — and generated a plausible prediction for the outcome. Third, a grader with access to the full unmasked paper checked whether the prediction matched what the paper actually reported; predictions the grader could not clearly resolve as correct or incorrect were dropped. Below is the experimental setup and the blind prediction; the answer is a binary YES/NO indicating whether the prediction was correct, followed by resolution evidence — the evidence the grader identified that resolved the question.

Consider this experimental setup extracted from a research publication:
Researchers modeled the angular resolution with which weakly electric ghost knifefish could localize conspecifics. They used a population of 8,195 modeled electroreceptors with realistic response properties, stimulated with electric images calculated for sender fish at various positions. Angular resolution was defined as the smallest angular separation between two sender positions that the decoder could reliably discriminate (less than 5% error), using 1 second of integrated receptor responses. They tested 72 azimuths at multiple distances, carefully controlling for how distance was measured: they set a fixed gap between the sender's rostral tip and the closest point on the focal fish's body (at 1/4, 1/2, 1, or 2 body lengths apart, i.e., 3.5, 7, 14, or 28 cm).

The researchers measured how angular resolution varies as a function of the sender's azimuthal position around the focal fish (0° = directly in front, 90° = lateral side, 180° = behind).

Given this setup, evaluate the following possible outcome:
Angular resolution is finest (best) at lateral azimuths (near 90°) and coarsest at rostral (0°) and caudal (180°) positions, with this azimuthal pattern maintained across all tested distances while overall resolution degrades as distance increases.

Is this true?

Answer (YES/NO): NO